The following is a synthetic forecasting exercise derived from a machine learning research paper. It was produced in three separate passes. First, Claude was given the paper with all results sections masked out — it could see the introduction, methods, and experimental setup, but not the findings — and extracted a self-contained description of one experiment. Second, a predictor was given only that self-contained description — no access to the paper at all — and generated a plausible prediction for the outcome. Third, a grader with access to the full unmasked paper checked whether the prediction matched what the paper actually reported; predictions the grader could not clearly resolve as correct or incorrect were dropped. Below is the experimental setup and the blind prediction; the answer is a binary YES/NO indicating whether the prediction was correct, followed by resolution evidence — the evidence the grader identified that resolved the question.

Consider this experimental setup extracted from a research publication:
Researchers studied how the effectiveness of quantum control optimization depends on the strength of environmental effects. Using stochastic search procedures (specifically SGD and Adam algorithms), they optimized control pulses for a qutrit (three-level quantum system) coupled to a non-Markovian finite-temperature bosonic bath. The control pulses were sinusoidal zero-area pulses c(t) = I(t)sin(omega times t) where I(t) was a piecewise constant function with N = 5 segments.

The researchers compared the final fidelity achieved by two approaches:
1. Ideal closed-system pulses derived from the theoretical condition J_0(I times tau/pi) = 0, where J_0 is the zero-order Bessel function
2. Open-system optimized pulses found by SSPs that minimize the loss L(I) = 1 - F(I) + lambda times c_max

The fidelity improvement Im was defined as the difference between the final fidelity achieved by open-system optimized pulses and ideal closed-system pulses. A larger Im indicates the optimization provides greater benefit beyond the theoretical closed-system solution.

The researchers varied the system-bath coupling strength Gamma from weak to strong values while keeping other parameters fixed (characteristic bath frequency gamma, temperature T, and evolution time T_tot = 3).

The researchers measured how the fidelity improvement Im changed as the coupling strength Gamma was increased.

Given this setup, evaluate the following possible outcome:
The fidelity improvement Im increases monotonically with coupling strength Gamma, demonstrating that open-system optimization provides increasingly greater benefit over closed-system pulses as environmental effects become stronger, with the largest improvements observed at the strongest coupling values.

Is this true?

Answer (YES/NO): YES